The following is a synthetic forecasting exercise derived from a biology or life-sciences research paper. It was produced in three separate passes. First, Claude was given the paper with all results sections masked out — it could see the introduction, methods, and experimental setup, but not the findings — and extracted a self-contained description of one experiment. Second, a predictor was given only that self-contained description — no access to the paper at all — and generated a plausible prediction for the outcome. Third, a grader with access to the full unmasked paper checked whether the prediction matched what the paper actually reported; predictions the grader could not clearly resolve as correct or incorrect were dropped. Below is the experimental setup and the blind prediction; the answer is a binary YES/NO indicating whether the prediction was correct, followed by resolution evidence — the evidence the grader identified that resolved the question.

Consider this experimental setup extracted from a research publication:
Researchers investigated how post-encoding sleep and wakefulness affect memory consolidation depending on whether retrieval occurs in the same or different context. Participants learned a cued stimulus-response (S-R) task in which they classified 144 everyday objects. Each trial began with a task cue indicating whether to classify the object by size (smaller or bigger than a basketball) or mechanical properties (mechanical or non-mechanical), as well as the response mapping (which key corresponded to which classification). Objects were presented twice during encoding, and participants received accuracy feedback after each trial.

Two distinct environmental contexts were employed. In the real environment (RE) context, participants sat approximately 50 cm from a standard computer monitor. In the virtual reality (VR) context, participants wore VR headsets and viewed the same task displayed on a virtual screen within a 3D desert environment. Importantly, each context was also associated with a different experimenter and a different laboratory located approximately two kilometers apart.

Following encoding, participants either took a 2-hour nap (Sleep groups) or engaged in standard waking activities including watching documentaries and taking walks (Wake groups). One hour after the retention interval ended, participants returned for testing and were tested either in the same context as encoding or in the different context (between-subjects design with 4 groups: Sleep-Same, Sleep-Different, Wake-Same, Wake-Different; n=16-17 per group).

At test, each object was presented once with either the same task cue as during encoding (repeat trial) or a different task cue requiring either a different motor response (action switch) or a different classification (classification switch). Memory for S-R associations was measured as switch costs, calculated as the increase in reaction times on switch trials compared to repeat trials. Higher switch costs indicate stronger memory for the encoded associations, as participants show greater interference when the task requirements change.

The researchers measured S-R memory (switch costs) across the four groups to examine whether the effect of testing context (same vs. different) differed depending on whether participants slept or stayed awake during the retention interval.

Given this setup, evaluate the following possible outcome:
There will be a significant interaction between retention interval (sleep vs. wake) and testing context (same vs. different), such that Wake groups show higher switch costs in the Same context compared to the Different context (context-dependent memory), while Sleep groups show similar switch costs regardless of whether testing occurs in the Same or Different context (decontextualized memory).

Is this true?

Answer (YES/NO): NO